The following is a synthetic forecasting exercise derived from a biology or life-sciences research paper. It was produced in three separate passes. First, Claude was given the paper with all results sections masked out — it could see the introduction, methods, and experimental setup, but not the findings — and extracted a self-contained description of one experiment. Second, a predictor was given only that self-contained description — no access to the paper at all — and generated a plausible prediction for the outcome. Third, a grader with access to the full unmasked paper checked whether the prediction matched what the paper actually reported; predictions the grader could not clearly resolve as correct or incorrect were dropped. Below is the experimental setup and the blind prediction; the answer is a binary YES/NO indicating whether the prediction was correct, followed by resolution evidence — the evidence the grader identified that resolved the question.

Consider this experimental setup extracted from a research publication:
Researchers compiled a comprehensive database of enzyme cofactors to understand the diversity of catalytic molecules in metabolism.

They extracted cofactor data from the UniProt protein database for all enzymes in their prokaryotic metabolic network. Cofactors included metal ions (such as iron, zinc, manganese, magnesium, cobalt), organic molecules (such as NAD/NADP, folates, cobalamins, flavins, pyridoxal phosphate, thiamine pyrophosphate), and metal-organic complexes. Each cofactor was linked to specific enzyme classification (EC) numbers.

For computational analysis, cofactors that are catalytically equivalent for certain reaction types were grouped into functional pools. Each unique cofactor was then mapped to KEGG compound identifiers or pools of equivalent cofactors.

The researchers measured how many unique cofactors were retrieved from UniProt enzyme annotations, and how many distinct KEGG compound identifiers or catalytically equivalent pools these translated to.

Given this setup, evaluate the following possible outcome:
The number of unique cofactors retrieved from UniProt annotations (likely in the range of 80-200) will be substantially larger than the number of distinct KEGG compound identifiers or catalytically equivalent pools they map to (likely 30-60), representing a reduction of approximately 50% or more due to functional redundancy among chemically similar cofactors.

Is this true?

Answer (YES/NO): NO